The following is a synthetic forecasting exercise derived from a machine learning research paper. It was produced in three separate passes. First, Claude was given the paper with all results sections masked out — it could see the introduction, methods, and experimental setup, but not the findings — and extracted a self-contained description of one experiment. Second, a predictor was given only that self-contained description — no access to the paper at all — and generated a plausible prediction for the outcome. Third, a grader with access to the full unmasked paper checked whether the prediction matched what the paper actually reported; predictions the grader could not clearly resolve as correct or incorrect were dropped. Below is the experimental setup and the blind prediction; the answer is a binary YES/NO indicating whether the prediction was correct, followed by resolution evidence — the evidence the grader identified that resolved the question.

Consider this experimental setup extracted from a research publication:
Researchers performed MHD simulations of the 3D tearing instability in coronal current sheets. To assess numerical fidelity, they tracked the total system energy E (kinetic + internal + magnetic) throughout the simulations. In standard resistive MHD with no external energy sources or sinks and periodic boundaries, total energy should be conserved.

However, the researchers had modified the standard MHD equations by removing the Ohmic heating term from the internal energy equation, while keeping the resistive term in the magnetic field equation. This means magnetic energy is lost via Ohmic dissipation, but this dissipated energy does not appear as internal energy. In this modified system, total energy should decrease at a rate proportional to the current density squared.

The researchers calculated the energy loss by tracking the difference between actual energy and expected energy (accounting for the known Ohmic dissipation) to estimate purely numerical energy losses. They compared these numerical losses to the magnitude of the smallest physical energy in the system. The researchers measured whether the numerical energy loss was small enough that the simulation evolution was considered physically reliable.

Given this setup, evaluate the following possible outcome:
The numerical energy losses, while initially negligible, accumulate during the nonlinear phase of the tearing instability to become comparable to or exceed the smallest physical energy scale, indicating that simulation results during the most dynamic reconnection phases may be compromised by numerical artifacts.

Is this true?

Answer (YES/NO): NO